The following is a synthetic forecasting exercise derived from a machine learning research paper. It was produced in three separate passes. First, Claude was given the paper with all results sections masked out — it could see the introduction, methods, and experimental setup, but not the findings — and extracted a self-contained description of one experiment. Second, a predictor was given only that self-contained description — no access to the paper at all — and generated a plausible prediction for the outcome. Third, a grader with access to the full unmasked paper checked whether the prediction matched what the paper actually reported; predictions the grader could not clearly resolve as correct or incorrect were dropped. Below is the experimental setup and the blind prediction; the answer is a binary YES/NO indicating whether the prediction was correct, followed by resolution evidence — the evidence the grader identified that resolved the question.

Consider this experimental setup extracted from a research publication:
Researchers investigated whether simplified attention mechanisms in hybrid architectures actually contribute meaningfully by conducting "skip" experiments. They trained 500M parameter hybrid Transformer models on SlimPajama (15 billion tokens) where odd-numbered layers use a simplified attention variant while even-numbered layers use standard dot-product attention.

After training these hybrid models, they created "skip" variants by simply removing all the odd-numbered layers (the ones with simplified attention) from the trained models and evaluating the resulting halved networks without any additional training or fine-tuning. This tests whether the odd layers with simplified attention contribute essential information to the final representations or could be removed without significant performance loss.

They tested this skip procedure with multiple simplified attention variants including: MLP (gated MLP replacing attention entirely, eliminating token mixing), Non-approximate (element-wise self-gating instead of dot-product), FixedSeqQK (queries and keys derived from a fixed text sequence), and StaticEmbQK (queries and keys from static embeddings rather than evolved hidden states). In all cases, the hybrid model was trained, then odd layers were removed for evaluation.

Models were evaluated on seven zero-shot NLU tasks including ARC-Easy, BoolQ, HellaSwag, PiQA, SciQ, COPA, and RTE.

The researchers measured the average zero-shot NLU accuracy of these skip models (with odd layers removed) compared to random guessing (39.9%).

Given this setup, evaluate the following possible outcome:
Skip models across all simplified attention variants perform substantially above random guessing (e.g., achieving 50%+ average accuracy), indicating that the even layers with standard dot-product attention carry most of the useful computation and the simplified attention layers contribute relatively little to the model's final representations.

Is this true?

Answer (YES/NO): NO